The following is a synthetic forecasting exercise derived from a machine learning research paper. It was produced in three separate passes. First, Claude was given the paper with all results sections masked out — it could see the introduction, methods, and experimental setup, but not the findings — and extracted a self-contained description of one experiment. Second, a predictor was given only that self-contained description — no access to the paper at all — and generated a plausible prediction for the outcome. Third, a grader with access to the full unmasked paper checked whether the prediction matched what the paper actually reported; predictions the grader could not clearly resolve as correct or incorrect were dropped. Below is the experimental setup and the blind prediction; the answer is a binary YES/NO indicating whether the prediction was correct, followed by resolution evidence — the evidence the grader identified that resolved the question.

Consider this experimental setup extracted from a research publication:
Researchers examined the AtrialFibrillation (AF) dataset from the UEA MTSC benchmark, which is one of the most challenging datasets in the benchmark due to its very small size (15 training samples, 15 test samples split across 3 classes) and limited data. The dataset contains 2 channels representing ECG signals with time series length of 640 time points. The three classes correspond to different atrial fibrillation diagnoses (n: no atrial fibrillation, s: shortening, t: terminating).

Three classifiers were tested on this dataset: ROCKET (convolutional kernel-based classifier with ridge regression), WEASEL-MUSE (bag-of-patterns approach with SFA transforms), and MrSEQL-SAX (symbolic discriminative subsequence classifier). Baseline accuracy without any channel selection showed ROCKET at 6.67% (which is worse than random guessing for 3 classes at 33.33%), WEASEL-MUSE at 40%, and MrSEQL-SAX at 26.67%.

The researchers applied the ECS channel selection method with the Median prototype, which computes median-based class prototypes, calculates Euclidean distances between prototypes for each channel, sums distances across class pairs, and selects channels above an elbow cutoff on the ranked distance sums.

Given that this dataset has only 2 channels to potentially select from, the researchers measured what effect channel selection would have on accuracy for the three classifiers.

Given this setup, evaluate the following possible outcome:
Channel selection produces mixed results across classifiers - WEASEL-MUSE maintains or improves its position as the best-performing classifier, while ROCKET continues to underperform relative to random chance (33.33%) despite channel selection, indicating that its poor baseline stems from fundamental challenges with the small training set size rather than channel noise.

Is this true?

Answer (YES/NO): NO